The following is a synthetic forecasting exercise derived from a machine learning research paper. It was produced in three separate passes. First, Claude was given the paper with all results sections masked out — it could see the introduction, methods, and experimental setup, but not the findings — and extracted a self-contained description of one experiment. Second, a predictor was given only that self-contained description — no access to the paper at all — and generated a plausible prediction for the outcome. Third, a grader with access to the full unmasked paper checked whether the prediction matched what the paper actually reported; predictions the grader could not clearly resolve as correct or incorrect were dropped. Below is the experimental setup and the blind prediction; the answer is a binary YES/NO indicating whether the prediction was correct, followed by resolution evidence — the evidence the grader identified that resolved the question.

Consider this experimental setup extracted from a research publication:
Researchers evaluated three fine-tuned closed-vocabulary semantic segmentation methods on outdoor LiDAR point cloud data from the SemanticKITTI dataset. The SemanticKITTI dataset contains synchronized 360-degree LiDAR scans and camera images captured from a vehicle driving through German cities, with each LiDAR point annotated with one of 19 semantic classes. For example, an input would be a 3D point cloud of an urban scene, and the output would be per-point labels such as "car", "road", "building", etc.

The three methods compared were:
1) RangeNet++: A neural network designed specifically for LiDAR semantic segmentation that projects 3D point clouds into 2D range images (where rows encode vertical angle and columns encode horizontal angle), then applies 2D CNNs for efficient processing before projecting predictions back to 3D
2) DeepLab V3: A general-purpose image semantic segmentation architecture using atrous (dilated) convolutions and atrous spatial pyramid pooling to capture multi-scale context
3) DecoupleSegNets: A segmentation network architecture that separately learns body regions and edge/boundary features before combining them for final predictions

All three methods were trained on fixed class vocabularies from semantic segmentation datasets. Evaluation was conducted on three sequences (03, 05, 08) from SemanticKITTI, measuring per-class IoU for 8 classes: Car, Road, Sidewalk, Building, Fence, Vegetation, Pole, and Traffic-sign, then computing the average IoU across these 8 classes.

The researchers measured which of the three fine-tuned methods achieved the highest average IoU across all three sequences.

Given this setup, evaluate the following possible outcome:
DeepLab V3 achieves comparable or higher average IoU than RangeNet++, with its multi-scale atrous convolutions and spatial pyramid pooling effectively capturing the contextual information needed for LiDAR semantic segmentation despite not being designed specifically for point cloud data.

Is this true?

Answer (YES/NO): YES